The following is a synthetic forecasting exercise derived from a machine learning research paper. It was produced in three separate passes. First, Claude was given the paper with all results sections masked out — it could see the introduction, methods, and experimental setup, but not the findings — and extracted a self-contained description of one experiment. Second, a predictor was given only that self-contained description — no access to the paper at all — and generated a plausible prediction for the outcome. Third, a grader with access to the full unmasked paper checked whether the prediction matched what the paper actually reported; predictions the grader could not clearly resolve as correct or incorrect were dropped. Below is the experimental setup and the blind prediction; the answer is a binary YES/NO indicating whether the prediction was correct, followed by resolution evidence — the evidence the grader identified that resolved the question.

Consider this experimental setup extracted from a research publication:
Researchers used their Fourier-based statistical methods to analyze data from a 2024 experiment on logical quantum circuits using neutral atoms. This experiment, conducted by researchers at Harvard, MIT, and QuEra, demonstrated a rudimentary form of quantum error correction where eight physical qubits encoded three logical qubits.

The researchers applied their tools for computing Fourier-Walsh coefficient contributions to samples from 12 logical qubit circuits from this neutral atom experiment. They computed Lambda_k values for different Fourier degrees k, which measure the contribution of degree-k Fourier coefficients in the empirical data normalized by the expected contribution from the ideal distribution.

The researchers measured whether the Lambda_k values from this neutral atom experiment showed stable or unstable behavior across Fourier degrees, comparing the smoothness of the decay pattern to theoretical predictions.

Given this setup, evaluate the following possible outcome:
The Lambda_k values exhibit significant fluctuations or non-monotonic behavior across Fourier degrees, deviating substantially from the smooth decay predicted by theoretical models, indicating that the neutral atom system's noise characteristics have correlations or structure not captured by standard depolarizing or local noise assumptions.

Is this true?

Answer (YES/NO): NO